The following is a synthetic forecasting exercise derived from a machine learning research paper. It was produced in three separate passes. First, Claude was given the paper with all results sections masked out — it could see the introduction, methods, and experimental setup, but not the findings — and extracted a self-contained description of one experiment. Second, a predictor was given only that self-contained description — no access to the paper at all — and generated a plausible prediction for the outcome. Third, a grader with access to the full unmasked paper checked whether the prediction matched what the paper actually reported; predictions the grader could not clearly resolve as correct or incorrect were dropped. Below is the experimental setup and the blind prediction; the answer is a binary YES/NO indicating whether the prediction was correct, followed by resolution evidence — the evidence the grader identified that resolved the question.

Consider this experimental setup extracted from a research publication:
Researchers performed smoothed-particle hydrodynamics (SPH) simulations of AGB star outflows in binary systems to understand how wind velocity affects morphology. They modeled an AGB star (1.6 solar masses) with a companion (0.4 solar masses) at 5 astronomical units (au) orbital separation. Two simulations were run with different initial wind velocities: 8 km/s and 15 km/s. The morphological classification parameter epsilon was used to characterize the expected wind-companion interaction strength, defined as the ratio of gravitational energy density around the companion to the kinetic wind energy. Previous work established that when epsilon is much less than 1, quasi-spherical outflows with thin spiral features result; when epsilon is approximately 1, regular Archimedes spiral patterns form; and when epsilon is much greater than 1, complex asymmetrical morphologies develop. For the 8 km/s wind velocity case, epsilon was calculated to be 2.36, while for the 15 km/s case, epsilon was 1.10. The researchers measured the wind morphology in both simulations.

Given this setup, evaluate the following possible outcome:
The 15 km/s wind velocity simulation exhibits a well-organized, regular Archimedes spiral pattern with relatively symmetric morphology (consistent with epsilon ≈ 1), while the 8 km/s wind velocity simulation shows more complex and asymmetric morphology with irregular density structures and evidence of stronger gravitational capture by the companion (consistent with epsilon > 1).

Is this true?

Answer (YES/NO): NO